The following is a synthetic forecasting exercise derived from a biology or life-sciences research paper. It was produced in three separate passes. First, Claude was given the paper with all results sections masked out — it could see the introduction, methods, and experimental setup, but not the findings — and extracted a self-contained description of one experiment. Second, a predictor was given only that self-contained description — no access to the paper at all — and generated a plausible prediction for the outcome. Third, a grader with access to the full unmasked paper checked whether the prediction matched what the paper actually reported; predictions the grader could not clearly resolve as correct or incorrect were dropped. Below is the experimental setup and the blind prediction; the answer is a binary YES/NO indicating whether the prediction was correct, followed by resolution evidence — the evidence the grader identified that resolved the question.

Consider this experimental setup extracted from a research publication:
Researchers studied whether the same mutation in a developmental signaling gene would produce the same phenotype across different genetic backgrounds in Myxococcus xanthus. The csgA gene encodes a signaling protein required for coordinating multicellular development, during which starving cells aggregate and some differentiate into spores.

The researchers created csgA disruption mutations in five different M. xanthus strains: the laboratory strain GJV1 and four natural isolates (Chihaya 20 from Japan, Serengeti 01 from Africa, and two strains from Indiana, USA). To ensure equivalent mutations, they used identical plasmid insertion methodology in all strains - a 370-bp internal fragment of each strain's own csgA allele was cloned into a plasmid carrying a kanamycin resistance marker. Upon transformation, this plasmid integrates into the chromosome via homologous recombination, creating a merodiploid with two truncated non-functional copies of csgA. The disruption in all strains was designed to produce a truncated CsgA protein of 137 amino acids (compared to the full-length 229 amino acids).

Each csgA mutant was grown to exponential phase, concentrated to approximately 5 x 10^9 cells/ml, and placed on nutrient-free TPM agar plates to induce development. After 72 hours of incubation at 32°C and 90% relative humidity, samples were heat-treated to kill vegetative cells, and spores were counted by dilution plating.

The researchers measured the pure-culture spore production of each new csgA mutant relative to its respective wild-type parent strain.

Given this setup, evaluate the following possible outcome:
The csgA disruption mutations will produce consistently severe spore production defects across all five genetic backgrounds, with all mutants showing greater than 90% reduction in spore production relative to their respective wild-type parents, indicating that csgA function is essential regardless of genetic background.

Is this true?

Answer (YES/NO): NO